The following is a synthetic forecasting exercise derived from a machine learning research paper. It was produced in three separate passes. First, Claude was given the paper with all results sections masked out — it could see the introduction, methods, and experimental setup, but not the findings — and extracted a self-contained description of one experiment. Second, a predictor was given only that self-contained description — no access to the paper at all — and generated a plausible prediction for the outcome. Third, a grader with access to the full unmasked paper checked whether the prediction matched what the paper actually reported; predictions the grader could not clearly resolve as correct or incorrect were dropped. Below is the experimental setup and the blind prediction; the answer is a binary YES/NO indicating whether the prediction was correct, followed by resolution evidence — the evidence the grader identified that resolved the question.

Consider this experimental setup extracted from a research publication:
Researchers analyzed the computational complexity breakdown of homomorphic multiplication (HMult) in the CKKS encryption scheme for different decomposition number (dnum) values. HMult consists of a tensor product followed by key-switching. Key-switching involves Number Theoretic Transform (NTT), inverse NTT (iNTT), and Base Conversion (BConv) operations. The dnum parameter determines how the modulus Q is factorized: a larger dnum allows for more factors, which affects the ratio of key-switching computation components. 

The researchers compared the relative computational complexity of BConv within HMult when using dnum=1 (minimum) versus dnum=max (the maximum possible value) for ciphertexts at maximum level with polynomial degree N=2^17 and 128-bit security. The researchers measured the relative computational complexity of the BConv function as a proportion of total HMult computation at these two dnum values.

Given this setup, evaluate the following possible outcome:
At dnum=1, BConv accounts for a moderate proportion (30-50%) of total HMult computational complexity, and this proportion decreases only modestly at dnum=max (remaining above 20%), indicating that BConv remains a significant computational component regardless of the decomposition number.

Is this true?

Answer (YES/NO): NO